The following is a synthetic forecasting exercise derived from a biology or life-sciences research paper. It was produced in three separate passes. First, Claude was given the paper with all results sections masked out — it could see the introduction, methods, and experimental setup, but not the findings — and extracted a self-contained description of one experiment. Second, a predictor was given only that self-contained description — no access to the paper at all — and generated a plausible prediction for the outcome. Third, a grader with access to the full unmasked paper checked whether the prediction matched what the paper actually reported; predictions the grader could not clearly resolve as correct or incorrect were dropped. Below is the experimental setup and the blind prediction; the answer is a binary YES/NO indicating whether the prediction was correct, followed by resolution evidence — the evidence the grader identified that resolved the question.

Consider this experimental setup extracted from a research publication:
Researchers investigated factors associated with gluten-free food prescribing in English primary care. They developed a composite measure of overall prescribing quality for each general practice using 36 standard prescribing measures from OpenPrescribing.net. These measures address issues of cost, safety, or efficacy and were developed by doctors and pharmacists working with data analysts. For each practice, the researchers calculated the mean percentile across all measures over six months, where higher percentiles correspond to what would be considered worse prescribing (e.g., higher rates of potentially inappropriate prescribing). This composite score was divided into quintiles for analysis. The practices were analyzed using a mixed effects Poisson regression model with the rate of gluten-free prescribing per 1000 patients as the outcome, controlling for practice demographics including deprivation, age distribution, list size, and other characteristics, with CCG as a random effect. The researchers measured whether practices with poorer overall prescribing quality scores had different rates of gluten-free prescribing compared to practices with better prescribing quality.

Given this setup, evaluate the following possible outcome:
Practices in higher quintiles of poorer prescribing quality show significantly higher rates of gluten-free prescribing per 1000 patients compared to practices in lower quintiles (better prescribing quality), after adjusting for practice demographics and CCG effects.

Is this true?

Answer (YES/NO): YES